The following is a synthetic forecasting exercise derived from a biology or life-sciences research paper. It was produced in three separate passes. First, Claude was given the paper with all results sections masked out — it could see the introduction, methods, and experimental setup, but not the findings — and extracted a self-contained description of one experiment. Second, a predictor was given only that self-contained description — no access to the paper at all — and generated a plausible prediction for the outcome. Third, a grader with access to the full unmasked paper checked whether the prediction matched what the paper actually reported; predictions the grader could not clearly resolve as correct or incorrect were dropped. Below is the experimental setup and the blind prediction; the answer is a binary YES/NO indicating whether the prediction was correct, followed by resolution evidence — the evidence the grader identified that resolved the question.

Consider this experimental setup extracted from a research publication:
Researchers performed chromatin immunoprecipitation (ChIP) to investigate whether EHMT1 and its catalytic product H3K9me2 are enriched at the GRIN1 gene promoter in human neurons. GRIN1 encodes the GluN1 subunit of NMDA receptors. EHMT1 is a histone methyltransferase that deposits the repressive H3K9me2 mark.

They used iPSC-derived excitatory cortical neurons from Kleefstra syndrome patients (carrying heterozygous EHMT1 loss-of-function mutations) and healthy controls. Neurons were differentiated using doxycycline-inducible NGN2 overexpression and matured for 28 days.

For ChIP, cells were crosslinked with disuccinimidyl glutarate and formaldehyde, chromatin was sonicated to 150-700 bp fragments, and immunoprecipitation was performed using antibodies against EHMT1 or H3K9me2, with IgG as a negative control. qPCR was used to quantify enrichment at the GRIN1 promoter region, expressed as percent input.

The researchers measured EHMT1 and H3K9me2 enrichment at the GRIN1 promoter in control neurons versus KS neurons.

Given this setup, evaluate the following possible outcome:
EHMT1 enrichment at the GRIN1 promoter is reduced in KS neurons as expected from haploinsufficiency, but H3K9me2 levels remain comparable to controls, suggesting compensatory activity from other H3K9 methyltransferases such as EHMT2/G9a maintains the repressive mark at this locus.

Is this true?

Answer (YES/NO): NO